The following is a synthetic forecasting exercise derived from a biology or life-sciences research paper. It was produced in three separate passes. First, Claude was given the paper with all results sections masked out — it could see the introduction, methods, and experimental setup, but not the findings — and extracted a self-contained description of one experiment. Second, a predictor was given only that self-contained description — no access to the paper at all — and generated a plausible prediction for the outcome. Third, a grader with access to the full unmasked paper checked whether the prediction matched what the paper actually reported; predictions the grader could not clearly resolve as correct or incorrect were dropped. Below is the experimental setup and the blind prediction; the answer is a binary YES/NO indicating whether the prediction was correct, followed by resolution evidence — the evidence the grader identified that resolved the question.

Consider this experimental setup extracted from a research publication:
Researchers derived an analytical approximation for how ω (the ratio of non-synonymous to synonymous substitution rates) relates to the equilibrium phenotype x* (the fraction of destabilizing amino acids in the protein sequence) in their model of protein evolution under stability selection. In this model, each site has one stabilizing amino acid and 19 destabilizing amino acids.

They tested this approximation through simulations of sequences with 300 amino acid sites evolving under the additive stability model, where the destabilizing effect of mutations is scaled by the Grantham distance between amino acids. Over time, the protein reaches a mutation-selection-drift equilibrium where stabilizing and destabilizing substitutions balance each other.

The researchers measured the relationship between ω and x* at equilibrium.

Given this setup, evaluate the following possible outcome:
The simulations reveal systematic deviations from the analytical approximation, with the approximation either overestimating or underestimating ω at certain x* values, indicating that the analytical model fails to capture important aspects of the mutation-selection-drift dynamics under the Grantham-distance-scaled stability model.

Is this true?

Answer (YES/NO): NO